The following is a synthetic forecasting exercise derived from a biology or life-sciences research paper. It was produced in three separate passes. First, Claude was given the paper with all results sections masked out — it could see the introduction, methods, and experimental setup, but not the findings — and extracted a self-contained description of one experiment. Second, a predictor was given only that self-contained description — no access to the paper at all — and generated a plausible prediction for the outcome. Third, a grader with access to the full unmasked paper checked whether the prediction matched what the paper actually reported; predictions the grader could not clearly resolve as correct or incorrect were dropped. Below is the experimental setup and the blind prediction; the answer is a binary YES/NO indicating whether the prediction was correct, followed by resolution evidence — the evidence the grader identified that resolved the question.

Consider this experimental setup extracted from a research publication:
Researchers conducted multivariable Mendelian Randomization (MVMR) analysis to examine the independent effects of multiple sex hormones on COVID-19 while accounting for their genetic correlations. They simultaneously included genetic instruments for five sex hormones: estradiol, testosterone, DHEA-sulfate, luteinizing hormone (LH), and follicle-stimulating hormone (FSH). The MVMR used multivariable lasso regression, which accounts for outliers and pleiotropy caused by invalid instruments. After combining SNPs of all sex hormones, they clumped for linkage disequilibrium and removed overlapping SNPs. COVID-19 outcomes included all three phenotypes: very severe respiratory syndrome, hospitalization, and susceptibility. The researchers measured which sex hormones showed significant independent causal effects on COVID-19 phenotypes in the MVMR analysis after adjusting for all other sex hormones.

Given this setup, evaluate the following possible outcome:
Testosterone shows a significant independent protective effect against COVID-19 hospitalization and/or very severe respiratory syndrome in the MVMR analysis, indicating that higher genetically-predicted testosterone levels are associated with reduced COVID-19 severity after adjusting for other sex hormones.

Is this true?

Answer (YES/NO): NO